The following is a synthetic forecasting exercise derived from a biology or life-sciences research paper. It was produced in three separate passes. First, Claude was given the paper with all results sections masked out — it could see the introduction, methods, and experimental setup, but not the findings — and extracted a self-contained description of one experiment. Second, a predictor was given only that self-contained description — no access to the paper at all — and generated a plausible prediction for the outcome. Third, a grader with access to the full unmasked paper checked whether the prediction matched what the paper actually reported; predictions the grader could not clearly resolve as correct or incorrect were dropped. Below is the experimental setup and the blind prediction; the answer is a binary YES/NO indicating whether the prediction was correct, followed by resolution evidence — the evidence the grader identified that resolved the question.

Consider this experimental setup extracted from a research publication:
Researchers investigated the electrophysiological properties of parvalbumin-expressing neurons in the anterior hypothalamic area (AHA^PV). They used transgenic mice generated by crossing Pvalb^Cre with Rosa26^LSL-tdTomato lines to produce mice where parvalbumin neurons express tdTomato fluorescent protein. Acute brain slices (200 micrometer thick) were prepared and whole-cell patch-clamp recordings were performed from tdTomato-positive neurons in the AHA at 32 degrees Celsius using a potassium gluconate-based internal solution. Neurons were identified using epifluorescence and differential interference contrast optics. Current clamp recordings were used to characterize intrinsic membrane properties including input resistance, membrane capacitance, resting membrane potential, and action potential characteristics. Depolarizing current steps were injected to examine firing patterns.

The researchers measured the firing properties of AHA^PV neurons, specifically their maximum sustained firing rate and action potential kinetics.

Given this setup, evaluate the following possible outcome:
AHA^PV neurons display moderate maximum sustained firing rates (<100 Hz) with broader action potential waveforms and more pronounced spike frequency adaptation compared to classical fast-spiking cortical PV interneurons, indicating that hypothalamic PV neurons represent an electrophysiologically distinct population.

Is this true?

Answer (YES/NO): NO